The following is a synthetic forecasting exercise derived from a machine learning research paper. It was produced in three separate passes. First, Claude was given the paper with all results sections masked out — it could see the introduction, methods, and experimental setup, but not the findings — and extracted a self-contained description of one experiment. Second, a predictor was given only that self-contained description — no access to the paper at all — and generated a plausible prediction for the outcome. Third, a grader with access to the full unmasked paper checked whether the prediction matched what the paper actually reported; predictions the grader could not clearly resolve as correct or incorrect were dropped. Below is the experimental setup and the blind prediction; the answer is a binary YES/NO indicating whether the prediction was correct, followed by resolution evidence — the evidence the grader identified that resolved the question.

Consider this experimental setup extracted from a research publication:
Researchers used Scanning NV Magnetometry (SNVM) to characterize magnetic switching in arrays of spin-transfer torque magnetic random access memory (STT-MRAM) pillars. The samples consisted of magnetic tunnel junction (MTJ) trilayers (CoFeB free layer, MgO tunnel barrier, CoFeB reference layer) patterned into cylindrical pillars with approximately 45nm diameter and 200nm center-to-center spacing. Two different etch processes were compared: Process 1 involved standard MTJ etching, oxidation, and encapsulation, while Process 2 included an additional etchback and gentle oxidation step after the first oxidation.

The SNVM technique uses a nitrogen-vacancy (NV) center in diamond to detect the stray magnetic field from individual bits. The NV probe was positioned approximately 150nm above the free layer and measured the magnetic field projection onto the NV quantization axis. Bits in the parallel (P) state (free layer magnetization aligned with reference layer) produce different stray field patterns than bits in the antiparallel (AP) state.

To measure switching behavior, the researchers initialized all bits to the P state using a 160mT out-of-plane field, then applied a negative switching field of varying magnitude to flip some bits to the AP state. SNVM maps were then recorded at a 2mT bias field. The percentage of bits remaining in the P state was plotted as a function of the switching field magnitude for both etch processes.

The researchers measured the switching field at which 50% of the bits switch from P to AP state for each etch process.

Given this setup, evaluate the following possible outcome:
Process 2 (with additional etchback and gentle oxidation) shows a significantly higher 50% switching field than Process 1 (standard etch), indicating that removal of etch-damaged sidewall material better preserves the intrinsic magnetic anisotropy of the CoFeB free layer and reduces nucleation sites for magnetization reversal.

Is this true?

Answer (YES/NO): YES